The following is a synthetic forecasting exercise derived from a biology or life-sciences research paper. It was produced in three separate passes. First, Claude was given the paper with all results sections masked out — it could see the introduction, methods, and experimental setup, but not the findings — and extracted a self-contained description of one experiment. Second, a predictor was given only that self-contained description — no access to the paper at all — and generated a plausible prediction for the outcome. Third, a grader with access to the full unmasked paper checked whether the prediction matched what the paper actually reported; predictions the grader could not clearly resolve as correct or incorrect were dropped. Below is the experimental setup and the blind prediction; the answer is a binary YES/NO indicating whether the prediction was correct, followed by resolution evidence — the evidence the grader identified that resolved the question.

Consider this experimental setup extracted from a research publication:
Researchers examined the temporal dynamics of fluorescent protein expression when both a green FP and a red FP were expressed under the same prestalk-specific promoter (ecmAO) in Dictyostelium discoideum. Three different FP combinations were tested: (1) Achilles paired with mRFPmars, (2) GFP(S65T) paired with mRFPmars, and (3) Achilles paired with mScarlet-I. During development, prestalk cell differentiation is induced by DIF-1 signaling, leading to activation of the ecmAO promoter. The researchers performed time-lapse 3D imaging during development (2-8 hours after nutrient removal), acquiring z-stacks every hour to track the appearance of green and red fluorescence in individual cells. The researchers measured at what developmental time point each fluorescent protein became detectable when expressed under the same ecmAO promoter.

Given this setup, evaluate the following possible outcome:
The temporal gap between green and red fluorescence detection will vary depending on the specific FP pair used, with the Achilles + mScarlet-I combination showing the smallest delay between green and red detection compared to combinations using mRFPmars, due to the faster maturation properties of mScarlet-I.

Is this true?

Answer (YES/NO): YES